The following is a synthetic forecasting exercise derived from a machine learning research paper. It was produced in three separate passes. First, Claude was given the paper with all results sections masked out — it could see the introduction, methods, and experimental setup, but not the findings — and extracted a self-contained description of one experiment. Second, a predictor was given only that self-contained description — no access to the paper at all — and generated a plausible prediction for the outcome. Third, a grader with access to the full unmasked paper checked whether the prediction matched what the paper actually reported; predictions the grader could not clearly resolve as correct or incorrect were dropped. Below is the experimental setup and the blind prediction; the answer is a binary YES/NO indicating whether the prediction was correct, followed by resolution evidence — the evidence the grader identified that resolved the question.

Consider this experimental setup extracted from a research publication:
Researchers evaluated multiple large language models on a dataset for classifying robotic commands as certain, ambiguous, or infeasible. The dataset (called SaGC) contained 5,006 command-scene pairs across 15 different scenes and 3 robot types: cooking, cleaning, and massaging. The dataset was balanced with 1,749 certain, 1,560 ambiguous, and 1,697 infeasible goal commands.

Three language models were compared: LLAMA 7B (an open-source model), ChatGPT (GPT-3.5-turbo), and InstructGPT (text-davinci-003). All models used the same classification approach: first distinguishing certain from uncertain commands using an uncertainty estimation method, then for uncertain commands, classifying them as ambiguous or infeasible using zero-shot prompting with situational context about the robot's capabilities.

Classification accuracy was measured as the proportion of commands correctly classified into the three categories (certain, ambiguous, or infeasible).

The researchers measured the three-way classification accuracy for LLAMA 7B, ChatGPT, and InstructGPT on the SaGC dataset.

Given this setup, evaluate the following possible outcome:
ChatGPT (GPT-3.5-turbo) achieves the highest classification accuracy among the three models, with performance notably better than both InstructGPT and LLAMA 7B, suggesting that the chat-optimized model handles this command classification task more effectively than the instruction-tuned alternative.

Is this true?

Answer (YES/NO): NO